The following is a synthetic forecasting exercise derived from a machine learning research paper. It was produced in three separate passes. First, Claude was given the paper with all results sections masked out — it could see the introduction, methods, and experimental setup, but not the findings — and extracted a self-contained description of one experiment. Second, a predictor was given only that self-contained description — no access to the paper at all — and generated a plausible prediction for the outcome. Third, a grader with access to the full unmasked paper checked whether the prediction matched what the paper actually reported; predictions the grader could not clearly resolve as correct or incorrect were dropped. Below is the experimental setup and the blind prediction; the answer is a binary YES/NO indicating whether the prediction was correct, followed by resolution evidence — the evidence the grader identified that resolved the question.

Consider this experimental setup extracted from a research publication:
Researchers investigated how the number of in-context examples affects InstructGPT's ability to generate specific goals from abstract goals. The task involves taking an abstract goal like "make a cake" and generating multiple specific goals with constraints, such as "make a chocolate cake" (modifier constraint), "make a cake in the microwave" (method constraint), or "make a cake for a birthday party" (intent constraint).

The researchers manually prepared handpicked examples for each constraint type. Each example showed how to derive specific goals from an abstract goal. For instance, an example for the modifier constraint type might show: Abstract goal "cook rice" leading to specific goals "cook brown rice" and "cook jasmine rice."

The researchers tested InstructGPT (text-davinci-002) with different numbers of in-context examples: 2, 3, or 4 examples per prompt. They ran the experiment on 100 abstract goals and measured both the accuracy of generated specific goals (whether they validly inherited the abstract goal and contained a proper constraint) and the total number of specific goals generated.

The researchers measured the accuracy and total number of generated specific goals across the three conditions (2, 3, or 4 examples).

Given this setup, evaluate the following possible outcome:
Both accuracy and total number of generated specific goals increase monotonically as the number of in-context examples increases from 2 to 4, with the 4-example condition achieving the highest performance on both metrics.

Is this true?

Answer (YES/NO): NO